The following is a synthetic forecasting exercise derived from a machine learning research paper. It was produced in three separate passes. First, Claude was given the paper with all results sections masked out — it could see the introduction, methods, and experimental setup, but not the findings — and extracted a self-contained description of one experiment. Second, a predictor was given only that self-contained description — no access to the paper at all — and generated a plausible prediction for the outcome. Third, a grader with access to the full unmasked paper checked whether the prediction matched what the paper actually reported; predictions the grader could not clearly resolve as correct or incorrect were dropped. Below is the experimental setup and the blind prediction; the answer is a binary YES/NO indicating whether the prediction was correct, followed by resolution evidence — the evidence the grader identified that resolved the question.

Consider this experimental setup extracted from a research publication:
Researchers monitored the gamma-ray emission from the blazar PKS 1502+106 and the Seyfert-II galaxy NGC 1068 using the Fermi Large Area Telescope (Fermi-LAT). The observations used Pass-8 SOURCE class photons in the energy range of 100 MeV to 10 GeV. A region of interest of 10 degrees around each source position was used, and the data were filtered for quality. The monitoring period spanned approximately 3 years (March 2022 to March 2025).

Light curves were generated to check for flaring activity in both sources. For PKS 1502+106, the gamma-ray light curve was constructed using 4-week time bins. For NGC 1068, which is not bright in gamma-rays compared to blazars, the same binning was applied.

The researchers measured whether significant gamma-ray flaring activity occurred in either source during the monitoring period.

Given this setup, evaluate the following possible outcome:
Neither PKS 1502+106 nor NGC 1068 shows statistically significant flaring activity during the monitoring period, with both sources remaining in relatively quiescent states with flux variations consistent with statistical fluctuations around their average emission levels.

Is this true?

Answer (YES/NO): YES